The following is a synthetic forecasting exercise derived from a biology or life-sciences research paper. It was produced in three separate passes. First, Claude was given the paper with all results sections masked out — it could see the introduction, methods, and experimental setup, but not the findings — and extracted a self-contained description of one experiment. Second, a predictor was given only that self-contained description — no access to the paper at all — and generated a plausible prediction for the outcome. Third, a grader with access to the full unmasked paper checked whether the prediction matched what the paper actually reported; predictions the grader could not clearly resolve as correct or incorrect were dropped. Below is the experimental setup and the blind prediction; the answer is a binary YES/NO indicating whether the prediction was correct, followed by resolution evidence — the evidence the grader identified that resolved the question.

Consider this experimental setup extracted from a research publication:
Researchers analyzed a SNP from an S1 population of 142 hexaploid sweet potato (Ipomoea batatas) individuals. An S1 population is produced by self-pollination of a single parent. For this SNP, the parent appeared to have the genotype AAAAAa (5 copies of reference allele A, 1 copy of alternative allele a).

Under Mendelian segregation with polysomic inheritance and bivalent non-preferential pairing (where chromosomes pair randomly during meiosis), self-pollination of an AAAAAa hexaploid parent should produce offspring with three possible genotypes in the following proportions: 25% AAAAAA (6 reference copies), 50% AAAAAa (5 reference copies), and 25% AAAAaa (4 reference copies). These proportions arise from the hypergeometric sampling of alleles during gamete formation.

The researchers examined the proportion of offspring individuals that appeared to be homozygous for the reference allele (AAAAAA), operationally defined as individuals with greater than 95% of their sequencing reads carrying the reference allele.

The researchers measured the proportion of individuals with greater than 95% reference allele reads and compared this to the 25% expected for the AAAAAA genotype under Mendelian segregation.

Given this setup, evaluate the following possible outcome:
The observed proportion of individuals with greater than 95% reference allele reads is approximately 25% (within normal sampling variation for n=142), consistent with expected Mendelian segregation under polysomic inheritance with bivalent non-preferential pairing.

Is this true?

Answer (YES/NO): YES